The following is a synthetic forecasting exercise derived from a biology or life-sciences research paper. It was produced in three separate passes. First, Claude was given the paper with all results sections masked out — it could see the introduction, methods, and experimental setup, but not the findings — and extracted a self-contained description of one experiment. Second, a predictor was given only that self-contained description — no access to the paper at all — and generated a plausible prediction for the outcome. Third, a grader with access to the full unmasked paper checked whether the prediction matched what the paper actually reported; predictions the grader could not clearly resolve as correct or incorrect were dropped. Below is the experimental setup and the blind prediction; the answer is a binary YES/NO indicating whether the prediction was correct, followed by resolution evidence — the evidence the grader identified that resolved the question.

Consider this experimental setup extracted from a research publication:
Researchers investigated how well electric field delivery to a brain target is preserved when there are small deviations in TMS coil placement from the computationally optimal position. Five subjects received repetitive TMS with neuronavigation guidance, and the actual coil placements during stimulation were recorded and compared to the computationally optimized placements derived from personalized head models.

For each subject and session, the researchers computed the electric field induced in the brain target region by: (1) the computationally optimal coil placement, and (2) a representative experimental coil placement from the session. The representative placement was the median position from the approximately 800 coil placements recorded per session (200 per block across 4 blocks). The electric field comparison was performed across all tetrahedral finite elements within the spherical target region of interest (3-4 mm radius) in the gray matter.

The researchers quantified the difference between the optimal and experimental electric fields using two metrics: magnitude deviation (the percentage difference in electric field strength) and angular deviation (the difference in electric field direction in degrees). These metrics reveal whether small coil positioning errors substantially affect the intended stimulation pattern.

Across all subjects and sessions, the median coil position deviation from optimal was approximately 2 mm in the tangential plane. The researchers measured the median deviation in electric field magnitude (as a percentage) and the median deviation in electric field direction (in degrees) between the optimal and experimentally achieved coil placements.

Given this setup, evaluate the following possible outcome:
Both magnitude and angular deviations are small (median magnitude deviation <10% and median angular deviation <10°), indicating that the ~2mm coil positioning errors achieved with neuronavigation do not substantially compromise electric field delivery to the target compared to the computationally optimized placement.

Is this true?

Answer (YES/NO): YES